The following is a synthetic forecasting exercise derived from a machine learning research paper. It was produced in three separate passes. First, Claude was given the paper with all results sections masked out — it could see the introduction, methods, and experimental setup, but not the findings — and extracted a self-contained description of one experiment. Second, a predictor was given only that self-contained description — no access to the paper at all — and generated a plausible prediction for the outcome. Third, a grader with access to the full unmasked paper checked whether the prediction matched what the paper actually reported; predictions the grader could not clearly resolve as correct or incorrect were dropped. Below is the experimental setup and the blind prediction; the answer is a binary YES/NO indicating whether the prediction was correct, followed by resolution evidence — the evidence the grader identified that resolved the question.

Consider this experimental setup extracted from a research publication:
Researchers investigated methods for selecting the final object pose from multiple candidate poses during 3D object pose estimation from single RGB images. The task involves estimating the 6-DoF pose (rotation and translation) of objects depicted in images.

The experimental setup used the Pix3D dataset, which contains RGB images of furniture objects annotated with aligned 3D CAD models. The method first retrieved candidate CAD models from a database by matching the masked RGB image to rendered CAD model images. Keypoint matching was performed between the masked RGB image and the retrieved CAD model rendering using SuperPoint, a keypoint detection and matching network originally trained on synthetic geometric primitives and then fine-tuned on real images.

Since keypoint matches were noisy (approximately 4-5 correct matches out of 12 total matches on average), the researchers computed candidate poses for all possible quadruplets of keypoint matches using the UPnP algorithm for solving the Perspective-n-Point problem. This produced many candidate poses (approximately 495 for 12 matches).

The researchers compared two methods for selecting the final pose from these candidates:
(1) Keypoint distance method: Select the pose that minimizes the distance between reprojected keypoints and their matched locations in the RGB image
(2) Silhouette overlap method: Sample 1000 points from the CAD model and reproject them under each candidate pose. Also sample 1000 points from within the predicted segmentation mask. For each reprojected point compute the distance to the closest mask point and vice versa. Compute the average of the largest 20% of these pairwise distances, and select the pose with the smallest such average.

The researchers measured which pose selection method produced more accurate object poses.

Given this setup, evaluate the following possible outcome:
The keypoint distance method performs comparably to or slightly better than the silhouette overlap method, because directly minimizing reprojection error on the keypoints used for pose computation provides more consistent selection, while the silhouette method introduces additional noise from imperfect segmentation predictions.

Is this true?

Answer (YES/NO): NO